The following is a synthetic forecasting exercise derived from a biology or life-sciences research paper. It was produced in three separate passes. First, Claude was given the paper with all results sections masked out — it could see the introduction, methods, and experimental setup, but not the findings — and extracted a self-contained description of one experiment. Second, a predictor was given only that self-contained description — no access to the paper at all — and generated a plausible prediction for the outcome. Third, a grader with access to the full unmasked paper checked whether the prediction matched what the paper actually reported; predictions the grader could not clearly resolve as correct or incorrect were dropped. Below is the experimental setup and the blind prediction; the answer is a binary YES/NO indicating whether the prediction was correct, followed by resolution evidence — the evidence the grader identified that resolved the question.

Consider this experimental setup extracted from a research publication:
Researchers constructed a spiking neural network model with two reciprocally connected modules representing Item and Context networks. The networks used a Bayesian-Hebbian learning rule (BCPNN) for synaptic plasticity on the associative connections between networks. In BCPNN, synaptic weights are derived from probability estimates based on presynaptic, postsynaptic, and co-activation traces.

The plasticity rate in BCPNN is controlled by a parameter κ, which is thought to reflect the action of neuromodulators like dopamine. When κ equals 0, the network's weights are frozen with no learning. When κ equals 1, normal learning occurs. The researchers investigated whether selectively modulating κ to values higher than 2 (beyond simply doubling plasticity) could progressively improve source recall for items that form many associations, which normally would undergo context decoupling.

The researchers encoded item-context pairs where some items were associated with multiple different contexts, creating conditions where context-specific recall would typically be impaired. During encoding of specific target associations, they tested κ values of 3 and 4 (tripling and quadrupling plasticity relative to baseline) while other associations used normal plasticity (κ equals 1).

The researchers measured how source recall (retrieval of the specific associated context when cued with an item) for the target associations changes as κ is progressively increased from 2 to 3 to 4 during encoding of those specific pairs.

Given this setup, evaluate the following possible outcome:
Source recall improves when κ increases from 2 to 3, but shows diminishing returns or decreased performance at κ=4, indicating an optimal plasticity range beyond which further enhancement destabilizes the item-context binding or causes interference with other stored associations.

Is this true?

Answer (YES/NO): NO